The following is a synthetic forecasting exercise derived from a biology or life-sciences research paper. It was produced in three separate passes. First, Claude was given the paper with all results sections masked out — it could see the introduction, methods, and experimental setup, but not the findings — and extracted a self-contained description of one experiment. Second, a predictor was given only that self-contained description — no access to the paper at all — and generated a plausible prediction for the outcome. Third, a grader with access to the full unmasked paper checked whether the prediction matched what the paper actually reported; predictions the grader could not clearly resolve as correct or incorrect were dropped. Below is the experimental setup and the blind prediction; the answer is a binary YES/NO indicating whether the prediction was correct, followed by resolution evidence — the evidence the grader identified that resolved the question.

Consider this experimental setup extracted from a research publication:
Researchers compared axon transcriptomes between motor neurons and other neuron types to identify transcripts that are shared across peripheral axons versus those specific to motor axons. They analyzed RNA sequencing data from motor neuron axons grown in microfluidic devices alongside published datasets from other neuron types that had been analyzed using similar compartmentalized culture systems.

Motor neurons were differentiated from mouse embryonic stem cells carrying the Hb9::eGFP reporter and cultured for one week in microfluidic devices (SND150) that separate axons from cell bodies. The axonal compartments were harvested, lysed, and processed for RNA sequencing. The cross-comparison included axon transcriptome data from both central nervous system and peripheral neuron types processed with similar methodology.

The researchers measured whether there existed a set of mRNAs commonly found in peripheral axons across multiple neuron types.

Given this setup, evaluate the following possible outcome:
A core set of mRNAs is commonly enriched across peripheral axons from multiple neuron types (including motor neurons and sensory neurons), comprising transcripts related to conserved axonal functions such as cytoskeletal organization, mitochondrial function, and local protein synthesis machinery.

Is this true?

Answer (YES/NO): YES